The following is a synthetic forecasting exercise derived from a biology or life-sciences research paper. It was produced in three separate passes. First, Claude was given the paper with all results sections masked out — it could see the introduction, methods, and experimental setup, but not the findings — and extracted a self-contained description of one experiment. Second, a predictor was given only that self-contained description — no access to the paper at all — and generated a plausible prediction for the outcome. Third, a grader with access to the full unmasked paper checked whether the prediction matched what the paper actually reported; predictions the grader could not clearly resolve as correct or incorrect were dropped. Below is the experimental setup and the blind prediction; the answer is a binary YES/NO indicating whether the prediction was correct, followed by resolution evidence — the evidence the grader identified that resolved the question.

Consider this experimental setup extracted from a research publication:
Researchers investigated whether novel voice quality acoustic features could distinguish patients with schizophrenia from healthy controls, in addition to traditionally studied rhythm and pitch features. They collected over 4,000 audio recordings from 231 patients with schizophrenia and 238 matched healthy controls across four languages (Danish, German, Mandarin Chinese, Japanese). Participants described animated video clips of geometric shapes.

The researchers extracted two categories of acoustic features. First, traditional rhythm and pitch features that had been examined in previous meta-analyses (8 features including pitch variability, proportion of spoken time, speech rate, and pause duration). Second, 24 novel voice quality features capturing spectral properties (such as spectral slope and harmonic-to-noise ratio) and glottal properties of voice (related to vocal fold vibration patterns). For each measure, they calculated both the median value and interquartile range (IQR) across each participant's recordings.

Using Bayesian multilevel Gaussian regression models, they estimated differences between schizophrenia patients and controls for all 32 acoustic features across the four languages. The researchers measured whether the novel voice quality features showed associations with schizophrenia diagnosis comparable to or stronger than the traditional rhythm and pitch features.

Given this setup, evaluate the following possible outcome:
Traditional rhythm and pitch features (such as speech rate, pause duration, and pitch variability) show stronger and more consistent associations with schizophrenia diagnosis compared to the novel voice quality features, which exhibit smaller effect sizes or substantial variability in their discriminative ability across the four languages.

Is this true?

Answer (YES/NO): YES